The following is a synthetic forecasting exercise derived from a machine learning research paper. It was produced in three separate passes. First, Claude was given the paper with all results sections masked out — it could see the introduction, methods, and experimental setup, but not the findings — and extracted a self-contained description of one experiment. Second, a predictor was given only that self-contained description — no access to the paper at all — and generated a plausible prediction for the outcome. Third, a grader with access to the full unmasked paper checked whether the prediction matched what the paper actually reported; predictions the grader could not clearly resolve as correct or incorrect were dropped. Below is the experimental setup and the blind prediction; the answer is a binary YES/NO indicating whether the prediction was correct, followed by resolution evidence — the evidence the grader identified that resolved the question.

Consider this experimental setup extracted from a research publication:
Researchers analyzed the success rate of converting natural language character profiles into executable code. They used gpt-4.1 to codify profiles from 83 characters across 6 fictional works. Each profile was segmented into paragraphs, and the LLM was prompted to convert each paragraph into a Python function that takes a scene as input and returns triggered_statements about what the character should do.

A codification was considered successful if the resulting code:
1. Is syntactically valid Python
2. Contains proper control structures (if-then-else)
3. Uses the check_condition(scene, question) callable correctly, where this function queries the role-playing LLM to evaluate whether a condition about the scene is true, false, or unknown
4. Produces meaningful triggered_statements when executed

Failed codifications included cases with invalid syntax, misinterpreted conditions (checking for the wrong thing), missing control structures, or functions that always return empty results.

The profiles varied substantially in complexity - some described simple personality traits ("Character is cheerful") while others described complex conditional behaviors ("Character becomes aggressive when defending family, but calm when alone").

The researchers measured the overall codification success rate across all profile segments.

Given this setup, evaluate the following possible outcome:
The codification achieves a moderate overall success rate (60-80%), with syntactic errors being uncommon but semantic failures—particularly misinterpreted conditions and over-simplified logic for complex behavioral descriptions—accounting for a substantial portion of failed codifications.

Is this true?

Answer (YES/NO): NO